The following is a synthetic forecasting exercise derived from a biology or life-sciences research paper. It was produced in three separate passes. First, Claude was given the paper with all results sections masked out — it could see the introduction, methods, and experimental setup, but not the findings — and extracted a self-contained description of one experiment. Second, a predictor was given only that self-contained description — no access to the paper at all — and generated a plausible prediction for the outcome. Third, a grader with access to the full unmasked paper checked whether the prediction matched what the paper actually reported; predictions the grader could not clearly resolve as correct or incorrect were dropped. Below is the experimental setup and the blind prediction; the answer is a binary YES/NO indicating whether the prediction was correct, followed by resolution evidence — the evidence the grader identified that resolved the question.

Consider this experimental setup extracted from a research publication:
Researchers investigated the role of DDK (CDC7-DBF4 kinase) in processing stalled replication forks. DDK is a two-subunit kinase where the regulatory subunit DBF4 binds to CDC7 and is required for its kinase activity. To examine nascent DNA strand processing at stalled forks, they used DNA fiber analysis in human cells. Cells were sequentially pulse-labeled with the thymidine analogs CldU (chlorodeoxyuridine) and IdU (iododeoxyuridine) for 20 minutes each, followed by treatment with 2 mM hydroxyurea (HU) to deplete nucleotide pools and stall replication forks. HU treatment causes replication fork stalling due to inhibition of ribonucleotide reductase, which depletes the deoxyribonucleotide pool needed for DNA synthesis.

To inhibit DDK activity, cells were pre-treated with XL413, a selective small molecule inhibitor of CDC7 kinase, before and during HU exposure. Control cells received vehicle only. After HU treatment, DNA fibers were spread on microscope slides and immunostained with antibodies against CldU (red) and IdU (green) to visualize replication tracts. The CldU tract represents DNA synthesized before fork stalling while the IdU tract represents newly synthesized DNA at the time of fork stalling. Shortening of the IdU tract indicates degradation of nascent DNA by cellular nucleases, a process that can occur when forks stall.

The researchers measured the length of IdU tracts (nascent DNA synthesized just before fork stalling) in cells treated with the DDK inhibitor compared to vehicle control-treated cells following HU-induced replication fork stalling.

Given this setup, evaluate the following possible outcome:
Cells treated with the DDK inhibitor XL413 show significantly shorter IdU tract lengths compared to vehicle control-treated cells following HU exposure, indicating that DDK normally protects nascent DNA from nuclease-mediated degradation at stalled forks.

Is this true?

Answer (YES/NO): NO